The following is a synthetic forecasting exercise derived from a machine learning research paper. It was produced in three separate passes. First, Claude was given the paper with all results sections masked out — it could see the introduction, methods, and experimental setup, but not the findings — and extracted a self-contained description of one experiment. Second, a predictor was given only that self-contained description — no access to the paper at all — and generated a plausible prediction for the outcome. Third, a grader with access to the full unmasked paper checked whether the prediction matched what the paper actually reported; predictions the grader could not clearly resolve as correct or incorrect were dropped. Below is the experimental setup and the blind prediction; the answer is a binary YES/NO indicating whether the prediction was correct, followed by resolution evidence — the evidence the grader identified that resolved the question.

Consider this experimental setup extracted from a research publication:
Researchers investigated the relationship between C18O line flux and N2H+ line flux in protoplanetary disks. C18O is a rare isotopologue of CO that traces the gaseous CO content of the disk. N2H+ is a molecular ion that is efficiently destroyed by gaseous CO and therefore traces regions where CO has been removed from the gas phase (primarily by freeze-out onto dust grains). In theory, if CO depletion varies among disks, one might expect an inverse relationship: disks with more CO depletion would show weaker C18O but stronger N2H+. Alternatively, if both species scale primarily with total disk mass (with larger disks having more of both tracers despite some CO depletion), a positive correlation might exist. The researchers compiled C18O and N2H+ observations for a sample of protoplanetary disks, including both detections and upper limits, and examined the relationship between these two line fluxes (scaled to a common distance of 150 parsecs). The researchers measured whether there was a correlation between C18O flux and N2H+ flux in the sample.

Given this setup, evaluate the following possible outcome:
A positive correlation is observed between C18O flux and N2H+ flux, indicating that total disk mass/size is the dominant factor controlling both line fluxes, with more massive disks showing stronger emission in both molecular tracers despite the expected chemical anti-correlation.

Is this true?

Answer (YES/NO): YES